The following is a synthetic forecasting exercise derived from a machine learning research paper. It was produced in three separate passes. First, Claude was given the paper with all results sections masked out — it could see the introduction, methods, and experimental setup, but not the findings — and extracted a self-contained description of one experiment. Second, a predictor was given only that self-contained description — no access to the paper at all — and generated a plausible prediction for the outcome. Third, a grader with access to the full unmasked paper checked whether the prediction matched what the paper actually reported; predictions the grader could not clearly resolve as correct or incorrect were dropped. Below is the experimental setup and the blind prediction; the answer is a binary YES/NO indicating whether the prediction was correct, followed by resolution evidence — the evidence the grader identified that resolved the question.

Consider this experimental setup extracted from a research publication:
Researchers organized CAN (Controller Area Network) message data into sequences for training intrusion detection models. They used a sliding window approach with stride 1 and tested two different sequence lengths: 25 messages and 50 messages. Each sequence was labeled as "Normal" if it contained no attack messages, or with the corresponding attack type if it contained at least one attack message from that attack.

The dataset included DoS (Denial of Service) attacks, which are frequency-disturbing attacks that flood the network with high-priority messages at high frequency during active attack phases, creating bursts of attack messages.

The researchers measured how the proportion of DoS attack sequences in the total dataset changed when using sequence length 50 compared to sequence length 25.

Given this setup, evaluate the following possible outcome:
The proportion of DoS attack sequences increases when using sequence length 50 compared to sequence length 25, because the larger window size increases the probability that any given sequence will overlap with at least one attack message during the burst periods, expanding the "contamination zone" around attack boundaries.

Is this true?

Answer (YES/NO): NO